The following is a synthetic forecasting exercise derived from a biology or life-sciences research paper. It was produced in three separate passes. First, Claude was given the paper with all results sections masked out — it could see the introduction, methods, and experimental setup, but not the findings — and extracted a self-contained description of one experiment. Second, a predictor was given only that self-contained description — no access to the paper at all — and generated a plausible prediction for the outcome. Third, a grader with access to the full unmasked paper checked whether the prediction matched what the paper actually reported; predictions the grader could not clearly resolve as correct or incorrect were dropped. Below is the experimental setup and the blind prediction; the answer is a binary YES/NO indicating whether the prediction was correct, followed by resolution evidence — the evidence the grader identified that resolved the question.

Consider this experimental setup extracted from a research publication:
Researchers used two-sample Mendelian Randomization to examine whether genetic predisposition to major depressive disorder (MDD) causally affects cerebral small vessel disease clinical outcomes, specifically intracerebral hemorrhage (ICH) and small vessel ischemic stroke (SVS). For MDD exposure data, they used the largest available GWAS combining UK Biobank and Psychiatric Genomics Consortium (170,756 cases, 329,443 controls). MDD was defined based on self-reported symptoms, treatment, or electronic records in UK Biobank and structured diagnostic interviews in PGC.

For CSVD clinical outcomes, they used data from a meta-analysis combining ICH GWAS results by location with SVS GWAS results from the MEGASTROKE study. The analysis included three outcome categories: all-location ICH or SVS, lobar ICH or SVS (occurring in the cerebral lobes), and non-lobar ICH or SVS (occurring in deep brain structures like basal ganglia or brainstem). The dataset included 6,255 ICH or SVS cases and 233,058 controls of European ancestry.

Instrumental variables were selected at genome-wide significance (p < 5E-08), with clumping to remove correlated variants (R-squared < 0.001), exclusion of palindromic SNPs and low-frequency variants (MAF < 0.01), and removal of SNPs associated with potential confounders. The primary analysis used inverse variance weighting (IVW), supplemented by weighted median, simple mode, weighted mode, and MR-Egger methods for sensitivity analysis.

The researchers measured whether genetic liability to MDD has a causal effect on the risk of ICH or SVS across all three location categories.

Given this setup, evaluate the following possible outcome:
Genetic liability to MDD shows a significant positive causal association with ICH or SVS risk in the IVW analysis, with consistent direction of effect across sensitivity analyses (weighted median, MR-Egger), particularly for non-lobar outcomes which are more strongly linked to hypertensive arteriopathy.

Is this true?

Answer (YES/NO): NO